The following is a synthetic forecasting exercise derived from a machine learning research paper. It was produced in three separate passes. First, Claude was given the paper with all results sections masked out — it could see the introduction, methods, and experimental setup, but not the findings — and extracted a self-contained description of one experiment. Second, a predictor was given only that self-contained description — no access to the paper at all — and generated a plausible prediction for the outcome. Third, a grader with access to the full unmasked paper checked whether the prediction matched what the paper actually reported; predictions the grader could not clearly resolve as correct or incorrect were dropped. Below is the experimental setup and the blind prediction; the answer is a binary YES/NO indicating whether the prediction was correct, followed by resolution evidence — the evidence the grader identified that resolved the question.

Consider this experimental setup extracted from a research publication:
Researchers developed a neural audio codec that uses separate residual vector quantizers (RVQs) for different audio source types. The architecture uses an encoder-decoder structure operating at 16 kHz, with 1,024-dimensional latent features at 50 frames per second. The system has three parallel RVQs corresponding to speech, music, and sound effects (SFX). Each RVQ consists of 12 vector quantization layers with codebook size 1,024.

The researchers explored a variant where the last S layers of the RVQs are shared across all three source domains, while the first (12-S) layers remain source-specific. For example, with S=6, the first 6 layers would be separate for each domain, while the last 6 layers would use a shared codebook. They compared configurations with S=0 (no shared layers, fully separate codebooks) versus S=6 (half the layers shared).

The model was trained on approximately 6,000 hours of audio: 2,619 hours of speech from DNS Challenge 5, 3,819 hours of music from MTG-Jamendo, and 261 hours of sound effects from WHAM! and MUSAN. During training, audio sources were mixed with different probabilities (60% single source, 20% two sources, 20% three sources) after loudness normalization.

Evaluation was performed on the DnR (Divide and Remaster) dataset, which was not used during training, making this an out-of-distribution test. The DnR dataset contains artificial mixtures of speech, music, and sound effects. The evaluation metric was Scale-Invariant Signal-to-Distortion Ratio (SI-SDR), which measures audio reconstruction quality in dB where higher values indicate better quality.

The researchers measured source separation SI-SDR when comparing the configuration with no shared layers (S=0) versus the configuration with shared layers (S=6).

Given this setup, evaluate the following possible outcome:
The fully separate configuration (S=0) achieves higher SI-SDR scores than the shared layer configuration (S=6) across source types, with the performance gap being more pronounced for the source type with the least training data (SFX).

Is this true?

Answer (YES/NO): NO